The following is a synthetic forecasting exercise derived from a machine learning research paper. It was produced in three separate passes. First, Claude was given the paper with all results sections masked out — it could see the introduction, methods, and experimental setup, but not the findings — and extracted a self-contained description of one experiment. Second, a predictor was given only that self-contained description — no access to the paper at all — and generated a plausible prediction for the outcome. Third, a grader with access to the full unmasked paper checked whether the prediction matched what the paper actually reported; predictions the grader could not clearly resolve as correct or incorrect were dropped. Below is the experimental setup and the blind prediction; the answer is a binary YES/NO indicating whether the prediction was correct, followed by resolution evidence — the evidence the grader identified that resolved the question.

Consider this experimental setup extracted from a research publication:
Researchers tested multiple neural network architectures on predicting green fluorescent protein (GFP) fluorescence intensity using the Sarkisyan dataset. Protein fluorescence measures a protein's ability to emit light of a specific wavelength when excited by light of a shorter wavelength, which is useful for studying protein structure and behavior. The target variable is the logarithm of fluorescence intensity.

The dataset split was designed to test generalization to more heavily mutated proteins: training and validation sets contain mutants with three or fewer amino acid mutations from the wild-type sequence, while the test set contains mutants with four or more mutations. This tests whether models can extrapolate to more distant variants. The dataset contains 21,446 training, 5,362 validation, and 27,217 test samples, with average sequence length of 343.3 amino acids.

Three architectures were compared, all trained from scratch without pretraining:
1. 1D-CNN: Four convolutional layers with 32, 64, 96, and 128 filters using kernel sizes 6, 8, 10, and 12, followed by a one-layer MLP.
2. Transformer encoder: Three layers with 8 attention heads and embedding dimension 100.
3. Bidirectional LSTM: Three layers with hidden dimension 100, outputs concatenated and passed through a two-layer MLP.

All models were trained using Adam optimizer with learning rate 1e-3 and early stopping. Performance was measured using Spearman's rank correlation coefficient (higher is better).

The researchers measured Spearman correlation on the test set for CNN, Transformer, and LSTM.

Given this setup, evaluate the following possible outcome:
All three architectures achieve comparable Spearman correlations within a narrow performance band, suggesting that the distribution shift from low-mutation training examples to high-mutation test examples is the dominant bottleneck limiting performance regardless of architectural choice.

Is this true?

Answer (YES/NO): NO